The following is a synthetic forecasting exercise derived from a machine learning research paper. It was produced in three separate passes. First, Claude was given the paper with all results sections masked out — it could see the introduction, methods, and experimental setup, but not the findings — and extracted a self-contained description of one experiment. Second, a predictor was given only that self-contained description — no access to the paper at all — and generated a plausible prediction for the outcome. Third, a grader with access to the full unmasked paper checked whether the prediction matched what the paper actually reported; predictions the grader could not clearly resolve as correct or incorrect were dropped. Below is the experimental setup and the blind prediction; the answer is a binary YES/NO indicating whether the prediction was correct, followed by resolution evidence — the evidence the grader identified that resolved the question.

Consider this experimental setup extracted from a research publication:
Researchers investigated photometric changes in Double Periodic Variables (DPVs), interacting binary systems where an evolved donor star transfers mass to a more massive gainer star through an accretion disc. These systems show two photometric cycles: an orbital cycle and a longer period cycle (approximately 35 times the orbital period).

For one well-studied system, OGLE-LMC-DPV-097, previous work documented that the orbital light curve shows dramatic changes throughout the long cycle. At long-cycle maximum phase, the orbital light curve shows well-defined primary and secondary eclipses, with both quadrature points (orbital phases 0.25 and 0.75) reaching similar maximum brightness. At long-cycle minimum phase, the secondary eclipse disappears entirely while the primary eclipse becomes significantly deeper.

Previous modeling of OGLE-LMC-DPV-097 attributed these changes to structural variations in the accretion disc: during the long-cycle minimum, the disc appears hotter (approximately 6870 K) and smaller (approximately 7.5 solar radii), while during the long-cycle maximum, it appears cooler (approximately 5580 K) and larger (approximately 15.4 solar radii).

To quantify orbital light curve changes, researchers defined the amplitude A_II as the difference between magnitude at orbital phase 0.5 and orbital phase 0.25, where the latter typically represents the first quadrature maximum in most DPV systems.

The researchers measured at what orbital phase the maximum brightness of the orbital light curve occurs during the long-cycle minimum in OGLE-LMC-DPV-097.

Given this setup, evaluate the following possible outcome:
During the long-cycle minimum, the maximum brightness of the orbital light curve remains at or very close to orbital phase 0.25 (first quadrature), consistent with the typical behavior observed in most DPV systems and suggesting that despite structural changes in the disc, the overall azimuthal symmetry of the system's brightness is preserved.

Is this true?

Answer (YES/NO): NO